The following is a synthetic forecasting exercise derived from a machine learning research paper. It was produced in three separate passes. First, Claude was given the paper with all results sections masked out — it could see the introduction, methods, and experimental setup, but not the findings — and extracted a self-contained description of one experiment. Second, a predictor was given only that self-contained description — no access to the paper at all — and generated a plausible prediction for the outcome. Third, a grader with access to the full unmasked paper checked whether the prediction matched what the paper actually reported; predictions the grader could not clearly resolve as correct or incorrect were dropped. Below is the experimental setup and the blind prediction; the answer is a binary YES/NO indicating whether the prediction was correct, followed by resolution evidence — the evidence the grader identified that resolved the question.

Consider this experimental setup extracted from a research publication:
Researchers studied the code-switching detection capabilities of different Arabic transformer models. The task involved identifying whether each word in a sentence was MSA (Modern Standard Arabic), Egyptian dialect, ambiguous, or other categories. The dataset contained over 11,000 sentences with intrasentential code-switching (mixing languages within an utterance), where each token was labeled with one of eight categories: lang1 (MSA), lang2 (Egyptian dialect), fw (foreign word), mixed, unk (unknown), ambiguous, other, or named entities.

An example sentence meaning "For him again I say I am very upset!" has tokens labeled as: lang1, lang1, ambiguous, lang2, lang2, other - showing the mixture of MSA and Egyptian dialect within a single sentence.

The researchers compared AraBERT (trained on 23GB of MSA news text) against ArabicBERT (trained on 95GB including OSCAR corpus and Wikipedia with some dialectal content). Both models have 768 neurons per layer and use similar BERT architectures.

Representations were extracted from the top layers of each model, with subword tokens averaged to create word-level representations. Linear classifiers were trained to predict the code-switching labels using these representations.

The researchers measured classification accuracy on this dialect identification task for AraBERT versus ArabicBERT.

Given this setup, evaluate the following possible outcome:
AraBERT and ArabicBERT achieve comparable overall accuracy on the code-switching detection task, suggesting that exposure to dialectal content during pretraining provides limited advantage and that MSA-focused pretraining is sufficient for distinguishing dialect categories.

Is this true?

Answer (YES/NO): NO